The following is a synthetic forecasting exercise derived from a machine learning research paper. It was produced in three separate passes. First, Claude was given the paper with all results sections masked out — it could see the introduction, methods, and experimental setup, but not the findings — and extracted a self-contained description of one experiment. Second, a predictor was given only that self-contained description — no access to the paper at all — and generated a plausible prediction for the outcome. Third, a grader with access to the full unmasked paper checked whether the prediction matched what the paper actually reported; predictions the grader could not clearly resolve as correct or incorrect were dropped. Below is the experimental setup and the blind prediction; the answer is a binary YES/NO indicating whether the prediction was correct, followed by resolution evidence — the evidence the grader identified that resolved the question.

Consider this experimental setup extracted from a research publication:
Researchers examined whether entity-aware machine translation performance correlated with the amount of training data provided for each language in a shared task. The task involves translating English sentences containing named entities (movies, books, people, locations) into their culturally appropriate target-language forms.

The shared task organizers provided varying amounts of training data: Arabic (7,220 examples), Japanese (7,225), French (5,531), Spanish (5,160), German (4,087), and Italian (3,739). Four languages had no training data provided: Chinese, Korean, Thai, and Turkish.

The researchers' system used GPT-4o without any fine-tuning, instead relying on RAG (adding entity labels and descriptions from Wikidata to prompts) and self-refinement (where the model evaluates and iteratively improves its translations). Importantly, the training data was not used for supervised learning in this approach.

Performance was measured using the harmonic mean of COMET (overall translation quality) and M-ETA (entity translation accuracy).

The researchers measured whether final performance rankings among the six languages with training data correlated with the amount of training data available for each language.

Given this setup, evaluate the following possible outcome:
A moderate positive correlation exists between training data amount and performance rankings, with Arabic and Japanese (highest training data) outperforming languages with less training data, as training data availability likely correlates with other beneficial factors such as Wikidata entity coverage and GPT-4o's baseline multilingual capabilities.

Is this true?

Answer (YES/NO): NO